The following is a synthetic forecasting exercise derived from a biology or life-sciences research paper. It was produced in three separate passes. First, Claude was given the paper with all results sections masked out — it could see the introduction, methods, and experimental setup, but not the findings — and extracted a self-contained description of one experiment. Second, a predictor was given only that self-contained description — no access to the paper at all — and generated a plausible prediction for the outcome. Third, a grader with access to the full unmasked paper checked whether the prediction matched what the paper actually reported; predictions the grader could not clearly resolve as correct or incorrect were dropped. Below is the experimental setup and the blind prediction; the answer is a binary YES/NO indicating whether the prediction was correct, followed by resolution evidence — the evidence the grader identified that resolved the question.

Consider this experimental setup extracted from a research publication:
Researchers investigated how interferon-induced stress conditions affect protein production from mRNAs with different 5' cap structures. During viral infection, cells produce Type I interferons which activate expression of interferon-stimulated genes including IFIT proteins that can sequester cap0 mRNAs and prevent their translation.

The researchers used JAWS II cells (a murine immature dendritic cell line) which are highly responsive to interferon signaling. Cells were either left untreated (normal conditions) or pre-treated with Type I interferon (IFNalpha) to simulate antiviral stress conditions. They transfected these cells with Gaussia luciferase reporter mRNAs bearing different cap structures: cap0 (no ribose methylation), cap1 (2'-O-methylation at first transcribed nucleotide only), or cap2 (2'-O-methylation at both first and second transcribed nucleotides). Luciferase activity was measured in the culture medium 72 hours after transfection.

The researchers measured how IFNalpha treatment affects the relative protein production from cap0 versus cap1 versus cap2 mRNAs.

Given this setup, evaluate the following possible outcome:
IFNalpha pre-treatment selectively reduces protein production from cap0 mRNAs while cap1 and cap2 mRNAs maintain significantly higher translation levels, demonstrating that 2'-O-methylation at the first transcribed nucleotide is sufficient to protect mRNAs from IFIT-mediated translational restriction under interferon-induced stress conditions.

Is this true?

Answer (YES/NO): YES